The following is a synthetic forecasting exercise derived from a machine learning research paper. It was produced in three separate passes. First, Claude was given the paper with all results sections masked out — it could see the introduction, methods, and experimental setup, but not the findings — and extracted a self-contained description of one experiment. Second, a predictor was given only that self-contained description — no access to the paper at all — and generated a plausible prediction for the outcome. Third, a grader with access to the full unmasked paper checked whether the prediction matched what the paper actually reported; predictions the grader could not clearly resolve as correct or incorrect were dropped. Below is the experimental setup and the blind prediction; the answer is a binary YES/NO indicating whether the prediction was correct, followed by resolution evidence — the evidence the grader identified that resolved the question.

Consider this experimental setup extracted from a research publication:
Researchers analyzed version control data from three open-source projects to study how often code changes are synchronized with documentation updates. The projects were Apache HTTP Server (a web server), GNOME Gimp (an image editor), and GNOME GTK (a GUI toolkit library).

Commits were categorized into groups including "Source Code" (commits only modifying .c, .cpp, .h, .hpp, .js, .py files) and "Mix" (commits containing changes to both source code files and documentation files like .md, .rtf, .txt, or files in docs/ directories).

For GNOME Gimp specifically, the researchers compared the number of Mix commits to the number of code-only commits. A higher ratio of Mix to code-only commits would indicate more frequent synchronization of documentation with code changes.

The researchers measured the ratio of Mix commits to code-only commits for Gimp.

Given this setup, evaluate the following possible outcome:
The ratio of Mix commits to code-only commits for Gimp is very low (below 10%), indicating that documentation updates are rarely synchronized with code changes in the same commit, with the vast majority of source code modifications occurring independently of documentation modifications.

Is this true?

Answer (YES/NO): NO